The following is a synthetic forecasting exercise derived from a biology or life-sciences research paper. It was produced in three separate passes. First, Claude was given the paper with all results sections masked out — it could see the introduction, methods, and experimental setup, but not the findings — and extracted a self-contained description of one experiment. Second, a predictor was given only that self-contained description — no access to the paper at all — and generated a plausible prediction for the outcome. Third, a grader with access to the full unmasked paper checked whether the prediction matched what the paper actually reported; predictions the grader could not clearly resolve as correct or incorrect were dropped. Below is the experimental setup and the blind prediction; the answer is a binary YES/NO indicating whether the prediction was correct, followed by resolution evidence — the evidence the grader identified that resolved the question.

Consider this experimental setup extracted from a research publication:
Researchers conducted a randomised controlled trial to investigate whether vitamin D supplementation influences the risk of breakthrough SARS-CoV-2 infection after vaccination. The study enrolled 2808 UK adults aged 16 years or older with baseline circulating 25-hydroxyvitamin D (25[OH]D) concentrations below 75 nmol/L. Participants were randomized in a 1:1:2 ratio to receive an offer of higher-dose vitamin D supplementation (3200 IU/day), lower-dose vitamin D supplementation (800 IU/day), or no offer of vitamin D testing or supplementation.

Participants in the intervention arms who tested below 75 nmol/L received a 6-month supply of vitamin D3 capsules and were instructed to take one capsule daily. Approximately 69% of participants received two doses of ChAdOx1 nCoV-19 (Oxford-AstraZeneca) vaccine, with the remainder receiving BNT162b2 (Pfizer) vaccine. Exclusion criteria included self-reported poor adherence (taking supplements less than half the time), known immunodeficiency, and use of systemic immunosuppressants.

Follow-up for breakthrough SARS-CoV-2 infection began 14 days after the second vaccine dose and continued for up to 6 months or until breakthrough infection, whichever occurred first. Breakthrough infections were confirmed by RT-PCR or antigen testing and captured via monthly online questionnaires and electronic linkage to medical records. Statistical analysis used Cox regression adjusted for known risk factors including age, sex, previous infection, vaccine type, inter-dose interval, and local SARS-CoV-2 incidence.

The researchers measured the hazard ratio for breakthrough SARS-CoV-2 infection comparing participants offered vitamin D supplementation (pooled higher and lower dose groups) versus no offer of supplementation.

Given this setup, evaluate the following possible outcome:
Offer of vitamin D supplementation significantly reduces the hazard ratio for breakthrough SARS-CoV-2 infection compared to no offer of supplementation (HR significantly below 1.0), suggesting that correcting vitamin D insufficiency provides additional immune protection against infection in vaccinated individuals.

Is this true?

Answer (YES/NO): NO